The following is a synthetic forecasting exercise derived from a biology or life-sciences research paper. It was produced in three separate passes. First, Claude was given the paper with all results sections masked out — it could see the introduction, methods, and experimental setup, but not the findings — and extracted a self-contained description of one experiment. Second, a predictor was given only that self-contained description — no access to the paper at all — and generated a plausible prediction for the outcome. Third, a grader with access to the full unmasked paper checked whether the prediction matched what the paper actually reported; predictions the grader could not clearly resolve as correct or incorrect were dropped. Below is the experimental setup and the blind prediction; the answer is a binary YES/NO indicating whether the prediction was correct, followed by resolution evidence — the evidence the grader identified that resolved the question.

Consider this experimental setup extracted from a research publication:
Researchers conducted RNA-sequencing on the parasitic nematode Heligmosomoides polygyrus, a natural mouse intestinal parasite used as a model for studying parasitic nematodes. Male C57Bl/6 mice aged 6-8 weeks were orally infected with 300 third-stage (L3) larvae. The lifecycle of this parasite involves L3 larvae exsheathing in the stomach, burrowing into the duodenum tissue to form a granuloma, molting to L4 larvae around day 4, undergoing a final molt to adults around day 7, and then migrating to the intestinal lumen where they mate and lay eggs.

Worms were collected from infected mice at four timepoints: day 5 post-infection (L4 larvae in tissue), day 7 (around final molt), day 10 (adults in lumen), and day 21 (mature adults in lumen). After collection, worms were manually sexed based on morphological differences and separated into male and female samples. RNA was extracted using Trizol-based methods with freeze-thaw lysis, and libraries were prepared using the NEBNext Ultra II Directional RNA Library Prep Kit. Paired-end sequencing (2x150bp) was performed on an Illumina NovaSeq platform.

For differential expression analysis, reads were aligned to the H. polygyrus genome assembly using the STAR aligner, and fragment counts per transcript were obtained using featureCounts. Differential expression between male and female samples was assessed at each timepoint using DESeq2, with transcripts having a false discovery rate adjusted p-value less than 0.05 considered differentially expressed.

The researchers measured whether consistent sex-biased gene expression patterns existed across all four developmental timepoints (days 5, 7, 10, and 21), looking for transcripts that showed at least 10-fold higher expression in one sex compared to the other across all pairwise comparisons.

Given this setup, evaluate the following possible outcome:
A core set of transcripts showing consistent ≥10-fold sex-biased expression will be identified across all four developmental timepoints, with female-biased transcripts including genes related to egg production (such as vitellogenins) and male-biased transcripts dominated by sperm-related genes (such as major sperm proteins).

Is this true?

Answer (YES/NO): NO